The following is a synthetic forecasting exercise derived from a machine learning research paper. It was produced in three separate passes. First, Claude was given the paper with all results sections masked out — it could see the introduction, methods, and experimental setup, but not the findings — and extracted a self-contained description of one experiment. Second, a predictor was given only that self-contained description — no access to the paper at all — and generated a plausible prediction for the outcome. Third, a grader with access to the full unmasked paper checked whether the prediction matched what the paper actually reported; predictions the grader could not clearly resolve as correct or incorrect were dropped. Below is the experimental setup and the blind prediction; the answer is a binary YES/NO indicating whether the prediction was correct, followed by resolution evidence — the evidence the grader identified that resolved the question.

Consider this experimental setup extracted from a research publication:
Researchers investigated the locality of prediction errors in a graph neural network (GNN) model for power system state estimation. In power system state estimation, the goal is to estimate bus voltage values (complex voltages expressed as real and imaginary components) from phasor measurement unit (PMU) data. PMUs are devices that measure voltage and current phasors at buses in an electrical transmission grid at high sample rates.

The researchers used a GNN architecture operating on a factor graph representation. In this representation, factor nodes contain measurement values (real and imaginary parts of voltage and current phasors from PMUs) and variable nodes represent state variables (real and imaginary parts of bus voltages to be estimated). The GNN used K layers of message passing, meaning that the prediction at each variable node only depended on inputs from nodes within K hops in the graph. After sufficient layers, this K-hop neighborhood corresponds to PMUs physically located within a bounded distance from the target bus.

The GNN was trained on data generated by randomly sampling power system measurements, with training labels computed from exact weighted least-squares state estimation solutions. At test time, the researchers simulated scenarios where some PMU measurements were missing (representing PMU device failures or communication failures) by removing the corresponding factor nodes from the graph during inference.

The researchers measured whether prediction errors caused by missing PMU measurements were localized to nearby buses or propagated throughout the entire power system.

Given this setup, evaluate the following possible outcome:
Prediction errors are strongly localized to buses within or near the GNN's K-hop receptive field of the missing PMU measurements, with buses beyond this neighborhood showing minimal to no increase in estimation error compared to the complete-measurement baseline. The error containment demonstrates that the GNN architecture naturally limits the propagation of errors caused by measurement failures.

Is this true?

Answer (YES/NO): YES